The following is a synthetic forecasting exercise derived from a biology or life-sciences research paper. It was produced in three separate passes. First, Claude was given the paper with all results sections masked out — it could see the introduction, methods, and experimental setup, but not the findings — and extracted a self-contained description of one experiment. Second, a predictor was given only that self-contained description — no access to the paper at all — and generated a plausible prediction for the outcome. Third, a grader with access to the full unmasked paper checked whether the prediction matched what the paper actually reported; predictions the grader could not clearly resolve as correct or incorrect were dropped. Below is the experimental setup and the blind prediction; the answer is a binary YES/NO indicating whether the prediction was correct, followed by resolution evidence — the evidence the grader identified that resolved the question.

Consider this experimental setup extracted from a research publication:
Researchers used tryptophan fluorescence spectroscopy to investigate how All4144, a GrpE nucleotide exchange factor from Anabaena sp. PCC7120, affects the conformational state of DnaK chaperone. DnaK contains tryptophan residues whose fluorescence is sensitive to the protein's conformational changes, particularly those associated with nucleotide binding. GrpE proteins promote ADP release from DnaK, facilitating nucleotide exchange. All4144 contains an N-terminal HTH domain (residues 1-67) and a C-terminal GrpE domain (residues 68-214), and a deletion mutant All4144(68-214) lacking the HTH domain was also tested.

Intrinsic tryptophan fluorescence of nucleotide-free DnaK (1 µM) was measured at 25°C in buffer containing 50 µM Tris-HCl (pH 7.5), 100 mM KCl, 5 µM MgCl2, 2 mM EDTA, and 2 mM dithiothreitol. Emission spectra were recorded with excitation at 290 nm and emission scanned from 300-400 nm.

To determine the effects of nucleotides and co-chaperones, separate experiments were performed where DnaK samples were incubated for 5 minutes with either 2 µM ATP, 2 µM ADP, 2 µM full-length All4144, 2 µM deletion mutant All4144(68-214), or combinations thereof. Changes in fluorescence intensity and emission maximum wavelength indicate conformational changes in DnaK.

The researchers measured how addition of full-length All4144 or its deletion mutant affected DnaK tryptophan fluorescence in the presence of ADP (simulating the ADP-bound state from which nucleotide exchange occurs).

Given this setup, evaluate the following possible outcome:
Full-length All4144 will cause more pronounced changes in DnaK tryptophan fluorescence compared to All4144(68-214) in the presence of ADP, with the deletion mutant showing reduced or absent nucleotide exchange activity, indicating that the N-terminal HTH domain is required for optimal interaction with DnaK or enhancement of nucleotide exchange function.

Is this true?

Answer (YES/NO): YES